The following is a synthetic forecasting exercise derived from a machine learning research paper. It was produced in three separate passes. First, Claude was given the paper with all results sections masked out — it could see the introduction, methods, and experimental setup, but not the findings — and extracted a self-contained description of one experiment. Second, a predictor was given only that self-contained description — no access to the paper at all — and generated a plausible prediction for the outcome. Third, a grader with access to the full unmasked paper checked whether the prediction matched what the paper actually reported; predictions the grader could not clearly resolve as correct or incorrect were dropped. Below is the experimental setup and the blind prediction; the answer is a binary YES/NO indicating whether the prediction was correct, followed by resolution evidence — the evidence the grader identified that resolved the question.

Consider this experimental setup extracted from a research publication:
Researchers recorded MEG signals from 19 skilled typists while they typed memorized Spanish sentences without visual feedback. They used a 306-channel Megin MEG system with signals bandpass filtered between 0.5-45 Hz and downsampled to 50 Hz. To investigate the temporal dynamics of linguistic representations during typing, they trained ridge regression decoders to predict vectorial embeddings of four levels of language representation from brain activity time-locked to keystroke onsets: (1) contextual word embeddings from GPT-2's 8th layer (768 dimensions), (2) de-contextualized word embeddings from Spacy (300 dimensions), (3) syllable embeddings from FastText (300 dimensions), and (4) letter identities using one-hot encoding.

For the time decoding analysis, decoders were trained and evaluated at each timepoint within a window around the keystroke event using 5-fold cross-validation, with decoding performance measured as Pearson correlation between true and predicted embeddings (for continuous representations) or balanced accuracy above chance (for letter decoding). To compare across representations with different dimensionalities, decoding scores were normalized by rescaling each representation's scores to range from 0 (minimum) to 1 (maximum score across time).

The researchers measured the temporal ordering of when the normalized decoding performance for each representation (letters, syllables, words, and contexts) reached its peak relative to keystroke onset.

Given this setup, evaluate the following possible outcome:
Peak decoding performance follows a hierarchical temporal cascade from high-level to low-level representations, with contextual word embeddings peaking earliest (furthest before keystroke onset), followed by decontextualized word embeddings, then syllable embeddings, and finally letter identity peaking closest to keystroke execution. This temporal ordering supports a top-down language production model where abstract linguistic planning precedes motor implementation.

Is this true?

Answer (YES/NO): YES